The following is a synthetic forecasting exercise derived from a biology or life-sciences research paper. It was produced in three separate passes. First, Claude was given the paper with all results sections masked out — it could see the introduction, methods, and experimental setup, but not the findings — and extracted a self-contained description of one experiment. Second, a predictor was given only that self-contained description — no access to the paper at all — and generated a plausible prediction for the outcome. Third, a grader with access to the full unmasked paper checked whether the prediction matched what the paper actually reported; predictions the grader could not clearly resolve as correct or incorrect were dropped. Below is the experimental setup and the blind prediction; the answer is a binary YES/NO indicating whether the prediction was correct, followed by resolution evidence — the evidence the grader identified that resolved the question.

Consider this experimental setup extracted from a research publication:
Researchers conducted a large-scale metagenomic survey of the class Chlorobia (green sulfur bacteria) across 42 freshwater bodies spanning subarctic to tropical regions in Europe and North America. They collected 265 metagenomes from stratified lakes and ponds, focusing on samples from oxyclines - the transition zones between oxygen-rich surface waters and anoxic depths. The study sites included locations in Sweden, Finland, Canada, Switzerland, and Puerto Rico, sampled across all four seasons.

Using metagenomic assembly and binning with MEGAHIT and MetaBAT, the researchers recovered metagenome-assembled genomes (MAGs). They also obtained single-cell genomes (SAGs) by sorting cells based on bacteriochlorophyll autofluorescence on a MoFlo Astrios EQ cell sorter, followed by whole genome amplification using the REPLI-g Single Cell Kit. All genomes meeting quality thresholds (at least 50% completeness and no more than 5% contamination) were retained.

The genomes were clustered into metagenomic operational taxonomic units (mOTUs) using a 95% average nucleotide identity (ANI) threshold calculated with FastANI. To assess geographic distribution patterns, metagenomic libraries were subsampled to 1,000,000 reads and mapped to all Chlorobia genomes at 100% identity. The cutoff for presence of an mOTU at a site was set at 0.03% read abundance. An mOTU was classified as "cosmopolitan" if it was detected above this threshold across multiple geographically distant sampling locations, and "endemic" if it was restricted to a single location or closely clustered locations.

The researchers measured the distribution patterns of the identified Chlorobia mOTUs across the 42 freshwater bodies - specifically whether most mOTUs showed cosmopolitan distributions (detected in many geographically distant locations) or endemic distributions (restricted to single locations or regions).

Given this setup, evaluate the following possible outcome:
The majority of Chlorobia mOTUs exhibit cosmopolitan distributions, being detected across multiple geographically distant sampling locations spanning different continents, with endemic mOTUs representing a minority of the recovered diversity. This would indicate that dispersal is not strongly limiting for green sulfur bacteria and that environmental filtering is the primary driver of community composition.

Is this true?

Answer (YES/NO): NO